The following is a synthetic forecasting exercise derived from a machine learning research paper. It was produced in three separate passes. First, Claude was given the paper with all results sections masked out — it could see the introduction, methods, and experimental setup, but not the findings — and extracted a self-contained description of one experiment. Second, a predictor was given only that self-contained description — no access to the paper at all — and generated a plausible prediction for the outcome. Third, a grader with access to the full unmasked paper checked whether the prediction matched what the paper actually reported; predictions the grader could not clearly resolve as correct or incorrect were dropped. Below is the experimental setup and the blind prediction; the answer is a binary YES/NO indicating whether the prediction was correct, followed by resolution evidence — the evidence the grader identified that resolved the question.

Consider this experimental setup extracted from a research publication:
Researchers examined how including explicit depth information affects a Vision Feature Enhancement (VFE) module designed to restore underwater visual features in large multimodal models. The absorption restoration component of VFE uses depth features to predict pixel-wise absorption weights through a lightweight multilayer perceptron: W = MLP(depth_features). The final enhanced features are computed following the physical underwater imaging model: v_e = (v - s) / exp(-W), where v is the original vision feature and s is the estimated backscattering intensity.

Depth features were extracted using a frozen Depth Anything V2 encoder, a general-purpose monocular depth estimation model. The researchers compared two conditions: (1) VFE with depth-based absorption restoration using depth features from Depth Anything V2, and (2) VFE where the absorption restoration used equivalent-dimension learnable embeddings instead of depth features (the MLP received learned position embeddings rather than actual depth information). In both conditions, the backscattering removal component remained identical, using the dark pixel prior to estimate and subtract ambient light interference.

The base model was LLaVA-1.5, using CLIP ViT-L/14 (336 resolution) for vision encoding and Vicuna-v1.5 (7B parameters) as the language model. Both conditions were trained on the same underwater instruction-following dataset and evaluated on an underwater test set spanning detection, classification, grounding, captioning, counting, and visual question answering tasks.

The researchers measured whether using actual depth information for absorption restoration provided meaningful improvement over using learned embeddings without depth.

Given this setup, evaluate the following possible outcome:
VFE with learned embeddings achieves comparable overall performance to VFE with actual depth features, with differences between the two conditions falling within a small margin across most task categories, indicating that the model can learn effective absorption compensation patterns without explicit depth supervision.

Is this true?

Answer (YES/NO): NO